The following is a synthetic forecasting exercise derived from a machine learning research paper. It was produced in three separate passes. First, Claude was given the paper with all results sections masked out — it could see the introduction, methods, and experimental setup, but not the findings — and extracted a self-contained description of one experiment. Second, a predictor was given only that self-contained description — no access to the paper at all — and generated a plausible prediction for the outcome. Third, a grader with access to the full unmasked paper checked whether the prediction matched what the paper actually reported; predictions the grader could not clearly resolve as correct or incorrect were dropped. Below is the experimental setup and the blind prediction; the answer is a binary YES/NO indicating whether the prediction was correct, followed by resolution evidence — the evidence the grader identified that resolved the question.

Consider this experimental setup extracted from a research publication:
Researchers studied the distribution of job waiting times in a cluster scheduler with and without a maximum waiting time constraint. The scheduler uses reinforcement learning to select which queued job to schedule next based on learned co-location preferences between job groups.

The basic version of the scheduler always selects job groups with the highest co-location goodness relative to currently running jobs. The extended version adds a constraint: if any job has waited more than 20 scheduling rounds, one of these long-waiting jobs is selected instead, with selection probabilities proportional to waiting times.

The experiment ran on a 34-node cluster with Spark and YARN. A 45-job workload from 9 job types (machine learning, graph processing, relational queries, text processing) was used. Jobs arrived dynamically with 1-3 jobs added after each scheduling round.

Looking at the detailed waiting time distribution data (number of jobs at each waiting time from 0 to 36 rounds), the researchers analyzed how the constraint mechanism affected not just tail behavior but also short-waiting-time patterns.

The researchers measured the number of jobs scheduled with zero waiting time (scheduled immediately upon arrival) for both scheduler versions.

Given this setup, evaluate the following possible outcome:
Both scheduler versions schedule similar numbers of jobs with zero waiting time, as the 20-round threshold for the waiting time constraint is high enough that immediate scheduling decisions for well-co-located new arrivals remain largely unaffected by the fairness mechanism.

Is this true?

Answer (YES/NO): NO